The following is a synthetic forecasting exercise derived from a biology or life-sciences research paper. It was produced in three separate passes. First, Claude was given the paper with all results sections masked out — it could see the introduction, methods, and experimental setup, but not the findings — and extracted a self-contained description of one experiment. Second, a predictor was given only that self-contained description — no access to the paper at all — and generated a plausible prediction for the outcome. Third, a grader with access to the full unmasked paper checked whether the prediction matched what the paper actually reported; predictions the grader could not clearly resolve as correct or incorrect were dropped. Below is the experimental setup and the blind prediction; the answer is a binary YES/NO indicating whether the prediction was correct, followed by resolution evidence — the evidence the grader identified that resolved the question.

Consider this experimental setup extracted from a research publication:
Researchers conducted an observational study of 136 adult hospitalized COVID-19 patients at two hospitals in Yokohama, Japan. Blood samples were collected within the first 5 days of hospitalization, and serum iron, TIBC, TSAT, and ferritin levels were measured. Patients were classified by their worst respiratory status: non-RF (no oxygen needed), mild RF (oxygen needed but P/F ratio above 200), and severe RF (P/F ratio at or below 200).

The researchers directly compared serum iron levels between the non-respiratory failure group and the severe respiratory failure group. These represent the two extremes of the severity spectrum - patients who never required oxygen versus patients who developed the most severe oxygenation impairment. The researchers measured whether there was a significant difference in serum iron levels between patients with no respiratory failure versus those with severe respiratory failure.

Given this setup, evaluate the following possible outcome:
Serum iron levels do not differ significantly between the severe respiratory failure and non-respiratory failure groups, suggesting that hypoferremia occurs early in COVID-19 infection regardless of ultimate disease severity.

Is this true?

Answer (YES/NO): YES